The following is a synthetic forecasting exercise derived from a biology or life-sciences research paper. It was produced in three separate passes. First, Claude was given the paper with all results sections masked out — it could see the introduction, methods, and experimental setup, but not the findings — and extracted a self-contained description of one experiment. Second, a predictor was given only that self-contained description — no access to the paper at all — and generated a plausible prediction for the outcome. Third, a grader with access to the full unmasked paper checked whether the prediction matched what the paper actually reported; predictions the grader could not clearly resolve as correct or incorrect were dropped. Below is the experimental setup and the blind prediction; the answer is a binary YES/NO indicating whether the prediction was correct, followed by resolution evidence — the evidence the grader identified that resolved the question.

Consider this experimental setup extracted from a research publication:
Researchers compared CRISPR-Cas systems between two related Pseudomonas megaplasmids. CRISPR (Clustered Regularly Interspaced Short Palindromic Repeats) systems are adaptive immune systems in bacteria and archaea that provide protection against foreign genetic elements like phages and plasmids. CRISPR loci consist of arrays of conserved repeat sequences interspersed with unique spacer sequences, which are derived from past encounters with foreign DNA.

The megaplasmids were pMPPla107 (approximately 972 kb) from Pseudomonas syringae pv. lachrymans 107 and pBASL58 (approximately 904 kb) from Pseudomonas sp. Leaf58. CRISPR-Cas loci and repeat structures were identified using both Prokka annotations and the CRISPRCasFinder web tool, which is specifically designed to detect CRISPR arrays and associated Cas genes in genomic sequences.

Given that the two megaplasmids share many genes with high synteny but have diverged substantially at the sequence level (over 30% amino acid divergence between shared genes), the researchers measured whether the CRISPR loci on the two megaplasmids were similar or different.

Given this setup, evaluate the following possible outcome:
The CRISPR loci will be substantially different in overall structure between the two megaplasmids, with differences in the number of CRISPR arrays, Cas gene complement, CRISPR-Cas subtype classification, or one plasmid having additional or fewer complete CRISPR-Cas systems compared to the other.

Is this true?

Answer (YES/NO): YES